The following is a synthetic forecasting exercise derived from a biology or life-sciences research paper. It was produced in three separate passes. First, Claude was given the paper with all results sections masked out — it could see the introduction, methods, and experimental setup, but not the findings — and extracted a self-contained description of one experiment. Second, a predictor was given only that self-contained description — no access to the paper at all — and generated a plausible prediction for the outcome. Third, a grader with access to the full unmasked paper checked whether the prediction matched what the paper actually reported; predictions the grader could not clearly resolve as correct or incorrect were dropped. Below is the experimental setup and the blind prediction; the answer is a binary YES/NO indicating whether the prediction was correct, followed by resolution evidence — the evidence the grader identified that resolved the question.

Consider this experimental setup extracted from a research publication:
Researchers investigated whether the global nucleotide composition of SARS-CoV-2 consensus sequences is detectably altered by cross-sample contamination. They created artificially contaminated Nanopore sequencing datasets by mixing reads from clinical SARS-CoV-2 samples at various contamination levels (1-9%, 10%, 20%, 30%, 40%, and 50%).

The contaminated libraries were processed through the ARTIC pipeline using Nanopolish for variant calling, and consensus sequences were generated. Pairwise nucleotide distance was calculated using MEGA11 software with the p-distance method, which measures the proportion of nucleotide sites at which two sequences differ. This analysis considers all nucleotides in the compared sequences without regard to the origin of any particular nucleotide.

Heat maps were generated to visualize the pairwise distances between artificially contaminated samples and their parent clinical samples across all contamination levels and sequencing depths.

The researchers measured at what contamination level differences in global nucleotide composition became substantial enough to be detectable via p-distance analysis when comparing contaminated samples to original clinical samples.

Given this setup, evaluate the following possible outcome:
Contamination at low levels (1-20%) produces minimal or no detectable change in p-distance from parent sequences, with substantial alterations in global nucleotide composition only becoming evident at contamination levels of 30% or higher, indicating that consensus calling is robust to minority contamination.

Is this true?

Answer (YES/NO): NO